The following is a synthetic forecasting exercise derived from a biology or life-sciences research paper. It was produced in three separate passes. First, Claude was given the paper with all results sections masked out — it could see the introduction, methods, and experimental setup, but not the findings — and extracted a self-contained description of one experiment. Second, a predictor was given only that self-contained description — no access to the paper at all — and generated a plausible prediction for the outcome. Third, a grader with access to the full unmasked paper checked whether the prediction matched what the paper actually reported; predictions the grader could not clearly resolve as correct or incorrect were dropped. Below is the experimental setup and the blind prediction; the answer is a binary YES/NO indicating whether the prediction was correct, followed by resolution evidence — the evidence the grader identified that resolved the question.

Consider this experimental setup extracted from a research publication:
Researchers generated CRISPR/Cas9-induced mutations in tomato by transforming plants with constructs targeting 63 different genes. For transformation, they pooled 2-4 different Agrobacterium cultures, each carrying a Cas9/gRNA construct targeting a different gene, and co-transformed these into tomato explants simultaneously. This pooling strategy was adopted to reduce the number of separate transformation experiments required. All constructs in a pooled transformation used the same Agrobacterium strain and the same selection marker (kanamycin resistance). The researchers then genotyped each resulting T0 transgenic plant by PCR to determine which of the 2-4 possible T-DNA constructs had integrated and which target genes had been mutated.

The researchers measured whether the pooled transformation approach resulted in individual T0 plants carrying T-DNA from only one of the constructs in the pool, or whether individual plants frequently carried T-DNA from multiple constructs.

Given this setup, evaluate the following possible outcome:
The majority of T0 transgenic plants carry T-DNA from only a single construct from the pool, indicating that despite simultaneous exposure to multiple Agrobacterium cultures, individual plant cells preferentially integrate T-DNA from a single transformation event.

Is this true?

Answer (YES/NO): YES